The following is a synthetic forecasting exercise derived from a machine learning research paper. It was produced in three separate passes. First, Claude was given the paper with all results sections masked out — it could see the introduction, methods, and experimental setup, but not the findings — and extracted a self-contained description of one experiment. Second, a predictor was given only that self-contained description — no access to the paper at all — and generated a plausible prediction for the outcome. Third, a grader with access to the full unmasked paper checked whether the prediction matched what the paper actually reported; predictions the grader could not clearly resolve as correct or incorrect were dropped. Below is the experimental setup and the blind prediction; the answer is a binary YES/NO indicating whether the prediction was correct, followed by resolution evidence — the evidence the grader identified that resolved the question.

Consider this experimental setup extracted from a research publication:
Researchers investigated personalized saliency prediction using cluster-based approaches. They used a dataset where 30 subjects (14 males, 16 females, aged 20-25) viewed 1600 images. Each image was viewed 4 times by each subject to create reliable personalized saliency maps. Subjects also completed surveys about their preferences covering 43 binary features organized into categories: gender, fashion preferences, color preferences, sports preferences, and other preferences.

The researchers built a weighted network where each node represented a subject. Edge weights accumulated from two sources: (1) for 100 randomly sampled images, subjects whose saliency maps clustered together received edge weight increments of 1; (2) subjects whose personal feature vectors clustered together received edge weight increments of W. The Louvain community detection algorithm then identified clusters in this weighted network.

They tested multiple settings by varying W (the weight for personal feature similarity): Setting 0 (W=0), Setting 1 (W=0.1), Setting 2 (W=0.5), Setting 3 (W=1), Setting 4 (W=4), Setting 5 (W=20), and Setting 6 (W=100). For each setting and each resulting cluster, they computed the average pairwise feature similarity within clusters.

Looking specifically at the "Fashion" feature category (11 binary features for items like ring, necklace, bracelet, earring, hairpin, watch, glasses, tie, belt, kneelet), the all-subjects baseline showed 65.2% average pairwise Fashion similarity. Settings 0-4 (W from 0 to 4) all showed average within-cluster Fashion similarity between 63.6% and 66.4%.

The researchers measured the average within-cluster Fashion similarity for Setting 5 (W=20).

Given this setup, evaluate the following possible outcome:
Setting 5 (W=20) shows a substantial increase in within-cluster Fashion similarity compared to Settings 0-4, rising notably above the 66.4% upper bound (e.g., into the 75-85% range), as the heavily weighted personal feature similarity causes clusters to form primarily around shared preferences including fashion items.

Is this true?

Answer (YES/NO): NO